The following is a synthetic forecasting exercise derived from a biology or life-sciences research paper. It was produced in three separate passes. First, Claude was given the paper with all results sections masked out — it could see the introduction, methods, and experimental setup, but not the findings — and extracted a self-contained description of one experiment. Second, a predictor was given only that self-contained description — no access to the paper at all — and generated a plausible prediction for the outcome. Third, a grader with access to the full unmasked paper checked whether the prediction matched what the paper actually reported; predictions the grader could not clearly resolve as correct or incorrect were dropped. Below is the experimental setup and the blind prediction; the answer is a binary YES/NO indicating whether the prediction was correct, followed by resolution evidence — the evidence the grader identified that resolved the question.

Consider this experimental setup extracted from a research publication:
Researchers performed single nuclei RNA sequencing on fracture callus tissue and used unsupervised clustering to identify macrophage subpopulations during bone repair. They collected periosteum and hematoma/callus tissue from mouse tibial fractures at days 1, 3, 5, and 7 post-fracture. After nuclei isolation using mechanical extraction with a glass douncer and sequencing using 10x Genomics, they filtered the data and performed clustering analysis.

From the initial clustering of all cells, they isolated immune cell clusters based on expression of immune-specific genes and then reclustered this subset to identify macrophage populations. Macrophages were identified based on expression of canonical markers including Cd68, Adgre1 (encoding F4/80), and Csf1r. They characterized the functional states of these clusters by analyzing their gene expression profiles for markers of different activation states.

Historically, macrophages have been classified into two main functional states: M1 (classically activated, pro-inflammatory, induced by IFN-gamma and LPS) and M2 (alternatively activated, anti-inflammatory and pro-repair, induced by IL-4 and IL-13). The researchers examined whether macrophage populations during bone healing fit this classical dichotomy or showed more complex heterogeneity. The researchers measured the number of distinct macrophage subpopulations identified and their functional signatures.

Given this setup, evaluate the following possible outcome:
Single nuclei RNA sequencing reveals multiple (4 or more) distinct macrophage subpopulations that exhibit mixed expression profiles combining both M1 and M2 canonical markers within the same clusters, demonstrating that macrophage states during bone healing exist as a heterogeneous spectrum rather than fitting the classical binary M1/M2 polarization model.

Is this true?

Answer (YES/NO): YES